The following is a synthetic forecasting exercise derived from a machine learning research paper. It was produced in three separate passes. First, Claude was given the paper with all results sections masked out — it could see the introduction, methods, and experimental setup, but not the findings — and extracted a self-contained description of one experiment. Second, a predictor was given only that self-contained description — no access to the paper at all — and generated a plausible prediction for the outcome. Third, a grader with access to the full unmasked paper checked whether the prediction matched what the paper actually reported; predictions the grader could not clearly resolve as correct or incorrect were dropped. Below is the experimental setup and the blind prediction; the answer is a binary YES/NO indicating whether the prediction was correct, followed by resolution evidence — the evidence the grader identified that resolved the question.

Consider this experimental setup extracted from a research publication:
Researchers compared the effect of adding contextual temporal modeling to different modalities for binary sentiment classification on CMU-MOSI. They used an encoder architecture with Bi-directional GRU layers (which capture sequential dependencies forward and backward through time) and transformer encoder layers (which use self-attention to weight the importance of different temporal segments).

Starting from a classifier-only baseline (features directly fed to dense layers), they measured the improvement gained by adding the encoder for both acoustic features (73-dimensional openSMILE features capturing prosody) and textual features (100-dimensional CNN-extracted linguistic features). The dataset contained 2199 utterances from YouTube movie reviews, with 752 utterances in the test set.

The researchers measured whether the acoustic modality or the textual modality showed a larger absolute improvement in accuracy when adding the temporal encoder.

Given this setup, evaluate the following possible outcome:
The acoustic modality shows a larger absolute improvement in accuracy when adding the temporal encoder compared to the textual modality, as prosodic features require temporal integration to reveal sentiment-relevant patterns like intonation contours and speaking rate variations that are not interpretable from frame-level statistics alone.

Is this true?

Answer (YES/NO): YES